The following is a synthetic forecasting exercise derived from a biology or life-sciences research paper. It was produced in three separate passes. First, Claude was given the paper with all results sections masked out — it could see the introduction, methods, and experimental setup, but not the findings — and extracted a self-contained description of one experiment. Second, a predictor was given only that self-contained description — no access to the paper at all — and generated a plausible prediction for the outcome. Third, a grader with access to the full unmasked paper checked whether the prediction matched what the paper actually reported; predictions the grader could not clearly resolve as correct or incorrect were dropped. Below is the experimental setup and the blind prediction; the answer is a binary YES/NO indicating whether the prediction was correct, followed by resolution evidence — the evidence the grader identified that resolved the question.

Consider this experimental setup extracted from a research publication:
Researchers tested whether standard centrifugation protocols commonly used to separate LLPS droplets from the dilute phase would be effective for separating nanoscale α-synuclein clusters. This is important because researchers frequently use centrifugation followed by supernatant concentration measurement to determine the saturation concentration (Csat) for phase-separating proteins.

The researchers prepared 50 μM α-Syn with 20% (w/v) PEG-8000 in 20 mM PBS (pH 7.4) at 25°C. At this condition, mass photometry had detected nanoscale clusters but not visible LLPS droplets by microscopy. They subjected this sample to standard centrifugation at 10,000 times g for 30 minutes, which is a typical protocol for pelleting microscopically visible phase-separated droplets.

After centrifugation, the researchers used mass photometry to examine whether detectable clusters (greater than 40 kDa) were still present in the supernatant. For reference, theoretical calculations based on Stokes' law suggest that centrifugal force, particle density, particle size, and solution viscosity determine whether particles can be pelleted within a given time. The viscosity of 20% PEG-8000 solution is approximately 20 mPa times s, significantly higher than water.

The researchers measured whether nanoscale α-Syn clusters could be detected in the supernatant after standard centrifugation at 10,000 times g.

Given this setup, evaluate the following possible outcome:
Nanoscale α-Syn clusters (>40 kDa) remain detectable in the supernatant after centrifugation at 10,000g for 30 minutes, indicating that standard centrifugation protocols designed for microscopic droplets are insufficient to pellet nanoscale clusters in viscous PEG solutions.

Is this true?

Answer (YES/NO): YES